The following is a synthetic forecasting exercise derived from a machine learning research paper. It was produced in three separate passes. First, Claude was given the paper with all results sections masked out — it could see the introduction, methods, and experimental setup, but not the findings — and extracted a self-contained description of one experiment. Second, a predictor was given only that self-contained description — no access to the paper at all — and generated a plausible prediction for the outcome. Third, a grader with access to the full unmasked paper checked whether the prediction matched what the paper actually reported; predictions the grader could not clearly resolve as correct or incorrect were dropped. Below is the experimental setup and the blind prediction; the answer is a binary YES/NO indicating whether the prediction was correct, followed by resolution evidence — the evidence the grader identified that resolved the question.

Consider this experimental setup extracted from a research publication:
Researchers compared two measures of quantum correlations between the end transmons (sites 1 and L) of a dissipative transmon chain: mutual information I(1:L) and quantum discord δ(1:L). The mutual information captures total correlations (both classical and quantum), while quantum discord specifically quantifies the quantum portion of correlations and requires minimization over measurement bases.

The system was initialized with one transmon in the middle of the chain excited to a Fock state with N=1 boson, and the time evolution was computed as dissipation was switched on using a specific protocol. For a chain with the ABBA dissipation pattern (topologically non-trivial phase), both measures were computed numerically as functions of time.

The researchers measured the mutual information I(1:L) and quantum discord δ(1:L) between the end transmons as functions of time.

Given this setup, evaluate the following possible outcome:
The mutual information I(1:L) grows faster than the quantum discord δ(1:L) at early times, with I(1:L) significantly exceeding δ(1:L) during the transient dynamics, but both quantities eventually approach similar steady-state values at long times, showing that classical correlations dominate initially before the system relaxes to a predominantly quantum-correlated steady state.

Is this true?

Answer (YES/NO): NO